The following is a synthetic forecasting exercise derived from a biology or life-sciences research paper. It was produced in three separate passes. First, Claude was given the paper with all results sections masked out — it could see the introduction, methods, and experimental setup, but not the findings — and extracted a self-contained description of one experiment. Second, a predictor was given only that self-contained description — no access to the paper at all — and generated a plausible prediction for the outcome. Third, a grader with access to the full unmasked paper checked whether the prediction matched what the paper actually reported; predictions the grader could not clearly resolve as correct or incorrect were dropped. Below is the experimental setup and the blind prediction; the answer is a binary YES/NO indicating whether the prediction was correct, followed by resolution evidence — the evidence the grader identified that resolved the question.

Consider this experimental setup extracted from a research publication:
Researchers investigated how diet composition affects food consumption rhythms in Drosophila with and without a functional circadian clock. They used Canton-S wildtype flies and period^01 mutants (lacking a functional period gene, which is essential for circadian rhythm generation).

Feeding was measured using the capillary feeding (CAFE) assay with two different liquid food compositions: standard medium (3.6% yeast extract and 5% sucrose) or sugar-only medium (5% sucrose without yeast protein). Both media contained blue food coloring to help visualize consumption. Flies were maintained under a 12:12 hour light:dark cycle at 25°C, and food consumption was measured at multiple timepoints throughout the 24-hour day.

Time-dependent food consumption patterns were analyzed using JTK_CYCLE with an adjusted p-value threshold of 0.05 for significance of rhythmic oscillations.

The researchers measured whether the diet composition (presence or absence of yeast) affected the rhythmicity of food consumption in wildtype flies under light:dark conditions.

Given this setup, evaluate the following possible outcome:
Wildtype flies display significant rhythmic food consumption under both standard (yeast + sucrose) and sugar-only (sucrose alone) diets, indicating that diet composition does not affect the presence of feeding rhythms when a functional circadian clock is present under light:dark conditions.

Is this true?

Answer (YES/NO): NO